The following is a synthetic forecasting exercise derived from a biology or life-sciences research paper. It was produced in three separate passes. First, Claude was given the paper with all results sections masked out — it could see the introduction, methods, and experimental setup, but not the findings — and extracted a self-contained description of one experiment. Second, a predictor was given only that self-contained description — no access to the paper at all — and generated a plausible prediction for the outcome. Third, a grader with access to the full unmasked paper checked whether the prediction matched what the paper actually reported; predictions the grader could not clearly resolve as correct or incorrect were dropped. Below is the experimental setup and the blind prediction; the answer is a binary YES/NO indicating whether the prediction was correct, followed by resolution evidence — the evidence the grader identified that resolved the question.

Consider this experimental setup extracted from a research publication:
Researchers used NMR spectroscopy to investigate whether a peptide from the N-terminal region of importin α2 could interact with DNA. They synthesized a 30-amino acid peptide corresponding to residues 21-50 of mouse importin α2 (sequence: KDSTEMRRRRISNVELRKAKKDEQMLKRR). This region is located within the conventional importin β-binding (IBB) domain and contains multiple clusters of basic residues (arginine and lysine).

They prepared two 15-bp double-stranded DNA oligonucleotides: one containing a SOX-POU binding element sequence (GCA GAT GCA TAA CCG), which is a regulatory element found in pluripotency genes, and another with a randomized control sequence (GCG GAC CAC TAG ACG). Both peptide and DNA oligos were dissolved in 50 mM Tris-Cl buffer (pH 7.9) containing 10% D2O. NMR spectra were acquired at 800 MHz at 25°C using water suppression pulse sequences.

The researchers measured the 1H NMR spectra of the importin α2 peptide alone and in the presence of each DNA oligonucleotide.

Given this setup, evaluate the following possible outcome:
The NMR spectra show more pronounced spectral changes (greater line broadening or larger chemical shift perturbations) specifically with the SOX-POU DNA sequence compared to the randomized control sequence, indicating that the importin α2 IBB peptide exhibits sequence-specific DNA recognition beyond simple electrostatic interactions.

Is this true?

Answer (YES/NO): YES